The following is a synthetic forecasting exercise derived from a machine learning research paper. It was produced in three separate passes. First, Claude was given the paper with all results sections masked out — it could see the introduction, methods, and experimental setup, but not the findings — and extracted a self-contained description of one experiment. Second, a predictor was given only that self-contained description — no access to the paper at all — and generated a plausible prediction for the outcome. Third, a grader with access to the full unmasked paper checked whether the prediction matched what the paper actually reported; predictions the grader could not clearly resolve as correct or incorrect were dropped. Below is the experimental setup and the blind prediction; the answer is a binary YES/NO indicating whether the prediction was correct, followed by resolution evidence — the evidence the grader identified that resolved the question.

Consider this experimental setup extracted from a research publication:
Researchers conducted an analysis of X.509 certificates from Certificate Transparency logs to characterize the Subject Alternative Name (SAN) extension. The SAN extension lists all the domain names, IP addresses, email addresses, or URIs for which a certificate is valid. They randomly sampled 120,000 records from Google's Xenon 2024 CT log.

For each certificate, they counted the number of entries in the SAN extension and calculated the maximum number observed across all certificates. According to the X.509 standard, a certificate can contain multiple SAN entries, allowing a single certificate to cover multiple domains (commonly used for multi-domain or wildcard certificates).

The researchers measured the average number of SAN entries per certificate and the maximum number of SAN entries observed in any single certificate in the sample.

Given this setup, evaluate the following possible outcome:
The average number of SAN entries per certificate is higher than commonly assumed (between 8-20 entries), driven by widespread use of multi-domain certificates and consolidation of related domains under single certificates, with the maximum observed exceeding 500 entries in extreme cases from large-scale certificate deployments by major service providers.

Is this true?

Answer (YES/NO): NO